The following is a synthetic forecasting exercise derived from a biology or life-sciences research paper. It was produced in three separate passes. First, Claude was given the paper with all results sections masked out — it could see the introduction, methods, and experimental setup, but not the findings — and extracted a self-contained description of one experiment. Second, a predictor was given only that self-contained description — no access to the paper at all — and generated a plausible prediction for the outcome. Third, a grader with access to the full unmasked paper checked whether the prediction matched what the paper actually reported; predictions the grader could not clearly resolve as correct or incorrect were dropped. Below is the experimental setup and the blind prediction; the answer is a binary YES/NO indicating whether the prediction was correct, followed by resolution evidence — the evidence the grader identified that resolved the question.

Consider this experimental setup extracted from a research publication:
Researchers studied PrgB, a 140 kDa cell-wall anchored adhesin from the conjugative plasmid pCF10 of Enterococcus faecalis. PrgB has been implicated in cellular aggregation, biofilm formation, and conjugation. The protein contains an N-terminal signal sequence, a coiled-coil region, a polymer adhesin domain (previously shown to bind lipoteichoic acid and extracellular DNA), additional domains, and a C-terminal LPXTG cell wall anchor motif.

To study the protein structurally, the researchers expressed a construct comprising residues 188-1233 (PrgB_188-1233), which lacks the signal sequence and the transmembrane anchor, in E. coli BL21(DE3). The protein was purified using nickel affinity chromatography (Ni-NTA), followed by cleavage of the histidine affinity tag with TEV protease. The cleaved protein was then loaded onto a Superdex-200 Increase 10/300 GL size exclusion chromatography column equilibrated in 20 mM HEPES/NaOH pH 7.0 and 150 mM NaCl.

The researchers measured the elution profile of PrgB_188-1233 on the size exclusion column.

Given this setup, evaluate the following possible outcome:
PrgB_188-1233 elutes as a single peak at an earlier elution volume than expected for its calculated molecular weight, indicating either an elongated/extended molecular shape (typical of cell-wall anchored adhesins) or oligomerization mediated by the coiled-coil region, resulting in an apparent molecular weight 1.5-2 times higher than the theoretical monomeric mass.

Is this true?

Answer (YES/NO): NO